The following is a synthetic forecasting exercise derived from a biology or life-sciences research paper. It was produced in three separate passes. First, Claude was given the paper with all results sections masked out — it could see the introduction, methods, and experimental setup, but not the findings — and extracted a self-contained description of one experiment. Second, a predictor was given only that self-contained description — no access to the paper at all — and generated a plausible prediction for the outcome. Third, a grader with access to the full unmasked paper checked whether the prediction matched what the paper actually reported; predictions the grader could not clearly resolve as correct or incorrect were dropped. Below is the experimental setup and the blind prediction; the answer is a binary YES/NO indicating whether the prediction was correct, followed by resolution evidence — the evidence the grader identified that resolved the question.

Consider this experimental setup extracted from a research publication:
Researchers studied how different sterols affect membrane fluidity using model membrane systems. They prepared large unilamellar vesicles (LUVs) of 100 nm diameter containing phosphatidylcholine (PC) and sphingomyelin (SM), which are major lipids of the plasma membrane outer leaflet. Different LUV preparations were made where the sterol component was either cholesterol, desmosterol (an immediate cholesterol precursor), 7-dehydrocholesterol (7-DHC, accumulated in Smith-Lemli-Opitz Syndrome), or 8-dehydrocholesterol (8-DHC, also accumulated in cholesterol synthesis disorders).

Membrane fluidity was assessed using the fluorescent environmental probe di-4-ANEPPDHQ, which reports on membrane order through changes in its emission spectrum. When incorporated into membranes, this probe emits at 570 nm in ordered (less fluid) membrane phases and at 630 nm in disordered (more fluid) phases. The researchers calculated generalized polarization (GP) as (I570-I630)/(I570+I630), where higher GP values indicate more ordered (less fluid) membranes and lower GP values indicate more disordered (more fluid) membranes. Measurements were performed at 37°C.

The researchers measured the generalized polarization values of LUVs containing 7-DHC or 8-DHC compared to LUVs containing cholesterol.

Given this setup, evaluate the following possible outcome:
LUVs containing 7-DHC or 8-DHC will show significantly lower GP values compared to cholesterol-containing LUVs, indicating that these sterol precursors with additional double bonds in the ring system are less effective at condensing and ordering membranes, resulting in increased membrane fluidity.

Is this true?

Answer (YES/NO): NO